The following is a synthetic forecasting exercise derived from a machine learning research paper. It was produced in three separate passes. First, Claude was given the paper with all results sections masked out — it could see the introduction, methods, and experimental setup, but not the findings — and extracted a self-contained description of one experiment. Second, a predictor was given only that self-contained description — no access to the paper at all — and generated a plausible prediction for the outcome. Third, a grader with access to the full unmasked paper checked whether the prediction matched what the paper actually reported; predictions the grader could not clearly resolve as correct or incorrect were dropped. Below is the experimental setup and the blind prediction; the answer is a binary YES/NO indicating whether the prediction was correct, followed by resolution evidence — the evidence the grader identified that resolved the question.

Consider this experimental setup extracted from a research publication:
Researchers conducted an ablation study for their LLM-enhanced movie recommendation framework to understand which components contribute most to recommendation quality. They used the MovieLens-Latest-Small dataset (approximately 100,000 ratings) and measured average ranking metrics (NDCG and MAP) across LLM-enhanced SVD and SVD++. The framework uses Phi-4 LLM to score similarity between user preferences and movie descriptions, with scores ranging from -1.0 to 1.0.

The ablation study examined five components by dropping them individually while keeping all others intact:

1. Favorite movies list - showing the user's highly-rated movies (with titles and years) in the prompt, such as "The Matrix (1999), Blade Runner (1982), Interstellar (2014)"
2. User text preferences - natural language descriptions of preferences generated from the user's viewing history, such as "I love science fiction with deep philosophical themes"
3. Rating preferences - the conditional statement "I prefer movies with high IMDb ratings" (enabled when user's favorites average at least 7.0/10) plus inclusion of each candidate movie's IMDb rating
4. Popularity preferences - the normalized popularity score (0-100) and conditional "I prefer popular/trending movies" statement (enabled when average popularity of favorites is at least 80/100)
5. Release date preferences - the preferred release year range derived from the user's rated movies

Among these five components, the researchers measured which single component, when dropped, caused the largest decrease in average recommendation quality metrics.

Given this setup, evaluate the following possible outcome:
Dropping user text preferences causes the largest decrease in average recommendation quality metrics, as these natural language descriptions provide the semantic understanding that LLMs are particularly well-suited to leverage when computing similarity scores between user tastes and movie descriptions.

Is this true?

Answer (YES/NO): YES